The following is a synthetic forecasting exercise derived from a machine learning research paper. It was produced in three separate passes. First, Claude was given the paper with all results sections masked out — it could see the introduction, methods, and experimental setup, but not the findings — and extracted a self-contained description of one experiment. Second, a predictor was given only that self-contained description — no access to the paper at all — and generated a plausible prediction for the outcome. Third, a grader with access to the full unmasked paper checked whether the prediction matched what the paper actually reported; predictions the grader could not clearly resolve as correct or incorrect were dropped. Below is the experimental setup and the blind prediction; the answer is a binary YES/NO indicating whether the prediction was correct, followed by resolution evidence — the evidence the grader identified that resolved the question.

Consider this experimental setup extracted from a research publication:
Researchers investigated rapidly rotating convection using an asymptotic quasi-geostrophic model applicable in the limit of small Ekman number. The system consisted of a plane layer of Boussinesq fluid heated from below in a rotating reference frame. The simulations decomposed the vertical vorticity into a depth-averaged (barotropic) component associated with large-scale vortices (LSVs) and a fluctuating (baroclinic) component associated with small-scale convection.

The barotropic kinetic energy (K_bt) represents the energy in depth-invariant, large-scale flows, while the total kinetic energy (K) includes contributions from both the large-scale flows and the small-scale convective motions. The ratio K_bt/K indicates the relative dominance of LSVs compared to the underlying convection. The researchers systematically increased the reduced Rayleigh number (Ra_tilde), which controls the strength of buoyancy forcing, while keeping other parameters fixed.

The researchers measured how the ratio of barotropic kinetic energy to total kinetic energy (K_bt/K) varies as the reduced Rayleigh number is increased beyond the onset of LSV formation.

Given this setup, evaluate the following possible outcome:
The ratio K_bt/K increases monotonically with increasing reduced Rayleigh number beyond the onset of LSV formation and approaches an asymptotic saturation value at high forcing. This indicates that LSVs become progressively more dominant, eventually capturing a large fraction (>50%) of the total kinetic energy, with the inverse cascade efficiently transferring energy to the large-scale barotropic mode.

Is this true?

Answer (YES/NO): NO